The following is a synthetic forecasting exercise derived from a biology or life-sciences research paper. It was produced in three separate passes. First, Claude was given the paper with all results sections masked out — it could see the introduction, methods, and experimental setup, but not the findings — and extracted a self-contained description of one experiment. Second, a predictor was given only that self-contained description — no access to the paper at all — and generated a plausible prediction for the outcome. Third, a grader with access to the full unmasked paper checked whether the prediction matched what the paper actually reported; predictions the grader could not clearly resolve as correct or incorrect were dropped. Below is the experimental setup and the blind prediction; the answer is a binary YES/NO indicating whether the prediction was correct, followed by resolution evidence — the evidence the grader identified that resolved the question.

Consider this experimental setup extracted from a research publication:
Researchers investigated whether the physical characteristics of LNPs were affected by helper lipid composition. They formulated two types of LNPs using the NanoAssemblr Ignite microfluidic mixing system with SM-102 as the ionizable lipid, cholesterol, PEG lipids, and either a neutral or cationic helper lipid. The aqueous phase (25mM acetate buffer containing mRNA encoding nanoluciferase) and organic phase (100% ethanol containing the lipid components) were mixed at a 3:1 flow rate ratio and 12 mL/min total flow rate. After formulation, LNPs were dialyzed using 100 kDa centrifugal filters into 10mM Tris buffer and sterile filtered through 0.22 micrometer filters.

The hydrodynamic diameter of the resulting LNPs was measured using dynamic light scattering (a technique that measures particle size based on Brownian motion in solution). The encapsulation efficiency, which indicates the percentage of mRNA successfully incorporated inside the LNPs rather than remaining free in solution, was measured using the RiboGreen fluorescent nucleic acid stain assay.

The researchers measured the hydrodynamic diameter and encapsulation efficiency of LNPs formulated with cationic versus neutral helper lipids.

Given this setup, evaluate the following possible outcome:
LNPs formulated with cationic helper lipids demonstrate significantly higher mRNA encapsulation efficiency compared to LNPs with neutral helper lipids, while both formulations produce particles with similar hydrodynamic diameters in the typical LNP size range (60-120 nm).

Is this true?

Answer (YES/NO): NO